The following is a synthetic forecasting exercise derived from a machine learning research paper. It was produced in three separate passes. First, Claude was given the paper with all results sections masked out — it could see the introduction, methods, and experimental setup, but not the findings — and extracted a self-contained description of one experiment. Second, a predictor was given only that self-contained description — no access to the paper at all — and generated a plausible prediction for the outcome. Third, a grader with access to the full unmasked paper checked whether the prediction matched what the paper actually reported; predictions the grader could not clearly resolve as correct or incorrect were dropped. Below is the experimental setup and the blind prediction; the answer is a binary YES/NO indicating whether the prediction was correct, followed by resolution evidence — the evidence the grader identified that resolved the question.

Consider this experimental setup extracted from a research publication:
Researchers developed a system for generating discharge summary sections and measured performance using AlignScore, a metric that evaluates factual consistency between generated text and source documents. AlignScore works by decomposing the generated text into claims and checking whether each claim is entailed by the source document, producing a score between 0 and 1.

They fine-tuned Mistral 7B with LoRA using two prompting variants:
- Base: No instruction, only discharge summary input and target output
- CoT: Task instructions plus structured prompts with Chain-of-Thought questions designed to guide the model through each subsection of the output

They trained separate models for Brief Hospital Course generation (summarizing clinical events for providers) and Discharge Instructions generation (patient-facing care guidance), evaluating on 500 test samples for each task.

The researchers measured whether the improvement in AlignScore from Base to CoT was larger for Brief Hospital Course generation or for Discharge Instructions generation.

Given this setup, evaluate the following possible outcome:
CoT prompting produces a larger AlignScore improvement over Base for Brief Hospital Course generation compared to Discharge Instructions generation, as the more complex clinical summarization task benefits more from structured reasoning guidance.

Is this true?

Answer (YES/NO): NO